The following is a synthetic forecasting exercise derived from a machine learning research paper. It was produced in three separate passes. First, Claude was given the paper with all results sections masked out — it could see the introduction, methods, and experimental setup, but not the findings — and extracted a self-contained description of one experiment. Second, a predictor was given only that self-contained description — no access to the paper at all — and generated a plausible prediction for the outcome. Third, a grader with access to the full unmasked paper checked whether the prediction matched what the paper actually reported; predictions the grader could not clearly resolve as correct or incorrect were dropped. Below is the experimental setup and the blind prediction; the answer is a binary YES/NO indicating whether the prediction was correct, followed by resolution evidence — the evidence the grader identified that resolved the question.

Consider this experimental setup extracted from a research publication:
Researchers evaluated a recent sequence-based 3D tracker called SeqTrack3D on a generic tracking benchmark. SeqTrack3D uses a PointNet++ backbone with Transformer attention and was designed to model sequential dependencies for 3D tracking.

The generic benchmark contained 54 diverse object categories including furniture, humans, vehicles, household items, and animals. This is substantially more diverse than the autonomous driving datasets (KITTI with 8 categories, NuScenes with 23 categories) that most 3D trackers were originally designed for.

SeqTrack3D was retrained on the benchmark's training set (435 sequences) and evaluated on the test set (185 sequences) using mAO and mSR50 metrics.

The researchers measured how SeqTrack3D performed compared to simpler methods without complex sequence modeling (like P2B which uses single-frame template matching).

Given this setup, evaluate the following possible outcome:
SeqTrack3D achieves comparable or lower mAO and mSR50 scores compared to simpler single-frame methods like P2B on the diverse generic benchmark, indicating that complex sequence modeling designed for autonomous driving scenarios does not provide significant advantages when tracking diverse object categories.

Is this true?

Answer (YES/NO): YES